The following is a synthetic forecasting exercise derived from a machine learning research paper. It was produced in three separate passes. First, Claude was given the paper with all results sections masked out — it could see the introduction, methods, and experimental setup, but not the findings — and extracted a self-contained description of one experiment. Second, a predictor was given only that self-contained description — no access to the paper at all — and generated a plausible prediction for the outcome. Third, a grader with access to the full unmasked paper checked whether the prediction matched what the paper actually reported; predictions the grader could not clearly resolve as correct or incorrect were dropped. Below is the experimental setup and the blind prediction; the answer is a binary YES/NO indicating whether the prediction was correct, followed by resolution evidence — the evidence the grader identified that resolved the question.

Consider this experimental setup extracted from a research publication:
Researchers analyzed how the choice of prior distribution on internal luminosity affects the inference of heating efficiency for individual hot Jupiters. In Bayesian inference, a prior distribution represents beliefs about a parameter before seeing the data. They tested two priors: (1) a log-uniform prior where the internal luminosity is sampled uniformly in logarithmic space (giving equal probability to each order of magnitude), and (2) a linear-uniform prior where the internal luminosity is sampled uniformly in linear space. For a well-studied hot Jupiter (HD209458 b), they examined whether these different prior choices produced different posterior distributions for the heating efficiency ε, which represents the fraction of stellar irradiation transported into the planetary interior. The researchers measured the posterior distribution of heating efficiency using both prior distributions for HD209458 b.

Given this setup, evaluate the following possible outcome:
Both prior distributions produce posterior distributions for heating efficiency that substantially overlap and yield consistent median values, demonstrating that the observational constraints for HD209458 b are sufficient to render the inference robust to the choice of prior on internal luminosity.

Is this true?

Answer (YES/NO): NO